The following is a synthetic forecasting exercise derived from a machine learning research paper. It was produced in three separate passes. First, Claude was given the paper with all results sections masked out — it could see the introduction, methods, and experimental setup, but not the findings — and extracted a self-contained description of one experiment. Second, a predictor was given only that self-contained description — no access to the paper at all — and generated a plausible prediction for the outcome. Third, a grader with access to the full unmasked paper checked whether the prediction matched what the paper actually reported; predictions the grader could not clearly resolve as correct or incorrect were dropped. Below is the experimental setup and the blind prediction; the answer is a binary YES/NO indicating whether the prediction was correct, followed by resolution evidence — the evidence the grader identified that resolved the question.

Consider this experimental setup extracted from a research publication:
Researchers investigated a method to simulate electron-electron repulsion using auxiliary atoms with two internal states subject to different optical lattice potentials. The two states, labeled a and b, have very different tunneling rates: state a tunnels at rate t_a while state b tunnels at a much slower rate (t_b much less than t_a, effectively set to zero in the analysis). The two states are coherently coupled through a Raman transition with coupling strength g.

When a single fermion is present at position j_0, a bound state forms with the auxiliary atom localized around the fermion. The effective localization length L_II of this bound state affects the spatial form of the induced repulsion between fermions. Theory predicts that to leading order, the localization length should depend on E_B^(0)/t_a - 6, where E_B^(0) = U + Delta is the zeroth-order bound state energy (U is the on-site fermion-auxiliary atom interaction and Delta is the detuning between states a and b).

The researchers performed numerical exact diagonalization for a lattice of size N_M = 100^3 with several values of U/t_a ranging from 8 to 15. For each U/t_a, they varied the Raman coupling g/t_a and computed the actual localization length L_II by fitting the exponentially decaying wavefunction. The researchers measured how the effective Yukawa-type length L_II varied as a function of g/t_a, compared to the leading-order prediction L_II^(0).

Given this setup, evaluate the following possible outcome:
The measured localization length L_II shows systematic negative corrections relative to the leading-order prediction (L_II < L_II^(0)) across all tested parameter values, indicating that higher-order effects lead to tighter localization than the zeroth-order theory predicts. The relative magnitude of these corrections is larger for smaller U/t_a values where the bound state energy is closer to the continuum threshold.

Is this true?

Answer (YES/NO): NO